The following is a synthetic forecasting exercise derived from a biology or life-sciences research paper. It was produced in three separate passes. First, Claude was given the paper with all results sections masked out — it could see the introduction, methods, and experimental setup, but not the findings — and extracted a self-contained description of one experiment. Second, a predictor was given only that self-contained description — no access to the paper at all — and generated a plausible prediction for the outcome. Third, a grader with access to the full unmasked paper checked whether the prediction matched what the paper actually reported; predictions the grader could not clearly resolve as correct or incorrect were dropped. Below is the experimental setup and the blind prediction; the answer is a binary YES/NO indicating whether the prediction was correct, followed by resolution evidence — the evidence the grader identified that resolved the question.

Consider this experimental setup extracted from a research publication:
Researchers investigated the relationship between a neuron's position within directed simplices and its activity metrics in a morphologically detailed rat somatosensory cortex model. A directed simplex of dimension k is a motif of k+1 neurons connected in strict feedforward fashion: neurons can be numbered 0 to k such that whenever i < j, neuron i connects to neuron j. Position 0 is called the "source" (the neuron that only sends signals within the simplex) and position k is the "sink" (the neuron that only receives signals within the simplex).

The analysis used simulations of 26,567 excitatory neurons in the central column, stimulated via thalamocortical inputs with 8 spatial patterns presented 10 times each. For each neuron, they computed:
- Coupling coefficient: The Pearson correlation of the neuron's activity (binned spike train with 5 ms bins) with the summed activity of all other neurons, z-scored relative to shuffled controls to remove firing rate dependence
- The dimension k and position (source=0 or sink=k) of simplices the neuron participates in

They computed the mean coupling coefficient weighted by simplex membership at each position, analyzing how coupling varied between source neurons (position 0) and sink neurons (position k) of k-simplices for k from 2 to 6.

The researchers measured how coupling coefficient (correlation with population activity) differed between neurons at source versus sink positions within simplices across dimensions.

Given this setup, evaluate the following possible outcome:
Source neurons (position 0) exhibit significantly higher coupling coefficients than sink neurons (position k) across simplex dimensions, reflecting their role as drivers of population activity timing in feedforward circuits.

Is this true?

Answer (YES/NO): NO